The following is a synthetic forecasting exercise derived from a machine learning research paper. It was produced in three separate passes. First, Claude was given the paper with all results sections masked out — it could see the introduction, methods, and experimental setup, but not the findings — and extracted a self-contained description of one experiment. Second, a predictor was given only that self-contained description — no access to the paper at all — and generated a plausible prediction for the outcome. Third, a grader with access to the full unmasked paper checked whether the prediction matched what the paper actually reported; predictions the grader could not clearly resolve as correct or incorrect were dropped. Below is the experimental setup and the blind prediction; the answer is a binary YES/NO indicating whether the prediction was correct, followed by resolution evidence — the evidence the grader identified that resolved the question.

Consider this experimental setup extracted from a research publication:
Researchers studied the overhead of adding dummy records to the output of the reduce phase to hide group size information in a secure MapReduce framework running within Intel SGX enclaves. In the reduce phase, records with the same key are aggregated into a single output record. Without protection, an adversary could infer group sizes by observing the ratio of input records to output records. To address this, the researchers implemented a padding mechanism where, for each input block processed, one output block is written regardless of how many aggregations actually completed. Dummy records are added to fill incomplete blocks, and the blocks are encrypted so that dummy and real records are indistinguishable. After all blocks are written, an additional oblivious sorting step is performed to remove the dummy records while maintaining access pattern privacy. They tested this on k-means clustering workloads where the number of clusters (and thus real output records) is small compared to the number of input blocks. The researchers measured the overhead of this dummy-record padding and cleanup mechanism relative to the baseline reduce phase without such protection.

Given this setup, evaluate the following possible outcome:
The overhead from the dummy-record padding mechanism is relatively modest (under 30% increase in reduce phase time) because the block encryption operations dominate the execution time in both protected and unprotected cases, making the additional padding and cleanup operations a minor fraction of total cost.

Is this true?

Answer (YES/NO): NO